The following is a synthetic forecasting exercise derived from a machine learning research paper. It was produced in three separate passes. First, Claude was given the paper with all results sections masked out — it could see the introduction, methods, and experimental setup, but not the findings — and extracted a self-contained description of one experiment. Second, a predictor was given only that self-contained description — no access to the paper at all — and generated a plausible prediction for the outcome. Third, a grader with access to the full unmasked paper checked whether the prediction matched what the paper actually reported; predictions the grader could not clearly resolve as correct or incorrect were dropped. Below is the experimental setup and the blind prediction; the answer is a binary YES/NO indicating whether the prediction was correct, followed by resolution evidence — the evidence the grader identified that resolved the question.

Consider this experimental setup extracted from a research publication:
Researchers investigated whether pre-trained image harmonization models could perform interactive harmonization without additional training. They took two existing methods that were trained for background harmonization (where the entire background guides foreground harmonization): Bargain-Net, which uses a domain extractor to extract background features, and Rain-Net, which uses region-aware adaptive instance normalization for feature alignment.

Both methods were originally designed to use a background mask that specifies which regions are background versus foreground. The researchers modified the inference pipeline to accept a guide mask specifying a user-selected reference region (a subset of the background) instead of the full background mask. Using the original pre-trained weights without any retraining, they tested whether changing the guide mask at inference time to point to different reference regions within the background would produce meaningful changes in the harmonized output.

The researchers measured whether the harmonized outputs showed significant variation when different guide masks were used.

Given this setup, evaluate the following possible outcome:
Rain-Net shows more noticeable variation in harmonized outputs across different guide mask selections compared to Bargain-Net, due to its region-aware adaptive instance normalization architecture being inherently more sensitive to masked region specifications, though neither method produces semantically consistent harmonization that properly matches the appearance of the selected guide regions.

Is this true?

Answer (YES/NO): NO